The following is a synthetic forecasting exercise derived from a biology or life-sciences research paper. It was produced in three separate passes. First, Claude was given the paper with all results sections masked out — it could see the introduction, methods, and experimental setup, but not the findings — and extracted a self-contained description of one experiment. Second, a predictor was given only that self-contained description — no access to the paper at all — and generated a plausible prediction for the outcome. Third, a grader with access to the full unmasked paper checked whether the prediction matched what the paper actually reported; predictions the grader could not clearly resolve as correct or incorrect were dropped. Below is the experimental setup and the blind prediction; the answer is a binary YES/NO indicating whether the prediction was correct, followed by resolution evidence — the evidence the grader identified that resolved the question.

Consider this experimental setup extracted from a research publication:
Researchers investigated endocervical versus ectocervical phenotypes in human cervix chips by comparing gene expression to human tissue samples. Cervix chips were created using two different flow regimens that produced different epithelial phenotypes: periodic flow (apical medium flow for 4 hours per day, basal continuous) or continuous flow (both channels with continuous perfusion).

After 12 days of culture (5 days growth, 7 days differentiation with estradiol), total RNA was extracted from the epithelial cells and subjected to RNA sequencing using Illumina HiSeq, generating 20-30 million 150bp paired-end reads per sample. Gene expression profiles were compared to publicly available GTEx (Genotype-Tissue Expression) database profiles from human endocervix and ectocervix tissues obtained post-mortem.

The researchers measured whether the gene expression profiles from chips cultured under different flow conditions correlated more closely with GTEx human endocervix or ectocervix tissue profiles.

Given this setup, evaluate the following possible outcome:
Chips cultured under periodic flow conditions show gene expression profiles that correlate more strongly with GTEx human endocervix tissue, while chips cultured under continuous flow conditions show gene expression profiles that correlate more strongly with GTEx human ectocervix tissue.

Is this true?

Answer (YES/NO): YES